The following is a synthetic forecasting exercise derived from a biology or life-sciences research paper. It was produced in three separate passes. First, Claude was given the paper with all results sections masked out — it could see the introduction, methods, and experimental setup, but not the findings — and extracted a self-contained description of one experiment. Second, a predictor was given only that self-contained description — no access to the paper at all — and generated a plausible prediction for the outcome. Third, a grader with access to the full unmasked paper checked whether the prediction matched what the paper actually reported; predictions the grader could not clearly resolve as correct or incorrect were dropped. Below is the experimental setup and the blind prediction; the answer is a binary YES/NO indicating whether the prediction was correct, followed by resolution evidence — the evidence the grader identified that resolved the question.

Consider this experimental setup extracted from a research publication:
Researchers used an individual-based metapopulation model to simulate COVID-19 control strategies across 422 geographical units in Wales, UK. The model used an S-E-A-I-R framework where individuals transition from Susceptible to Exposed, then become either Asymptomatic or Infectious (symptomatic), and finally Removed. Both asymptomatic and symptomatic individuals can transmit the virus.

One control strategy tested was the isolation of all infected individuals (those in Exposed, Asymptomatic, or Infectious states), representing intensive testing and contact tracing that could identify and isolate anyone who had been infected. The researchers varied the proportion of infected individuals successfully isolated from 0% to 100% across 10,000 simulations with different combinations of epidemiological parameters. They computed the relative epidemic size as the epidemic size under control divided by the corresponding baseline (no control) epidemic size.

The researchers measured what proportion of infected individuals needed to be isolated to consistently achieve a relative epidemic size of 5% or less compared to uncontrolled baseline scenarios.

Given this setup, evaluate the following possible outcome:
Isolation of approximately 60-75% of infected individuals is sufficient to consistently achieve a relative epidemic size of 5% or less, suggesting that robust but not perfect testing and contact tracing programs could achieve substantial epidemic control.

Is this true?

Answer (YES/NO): NO